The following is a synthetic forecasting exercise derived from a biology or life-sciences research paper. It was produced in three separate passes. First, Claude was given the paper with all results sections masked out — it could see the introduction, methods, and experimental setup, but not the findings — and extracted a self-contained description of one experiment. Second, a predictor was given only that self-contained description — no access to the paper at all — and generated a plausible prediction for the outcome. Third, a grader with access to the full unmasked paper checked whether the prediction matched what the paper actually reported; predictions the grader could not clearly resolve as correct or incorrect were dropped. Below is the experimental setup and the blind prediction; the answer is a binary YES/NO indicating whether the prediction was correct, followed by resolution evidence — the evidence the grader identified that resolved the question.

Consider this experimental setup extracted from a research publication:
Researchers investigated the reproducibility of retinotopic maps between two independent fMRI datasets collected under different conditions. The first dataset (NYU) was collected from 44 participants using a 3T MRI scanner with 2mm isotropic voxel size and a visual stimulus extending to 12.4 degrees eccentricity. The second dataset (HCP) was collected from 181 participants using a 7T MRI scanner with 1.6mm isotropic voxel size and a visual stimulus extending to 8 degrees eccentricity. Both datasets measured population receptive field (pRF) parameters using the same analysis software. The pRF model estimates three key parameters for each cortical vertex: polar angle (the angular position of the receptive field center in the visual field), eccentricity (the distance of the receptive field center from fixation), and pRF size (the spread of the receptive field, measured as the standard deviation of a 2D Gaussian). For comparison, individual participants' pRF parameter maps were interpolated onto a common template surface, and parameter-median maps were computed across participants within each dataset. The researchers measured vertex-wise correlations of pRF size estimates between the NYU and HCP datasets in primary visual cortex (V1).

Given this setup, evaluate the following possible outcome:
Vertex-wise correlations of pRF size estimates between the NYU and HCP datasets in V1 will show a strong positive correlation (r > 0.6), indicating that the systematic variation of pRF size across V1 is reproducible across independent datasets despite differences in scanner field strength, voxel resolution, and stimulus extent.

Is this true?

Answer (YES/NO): YES